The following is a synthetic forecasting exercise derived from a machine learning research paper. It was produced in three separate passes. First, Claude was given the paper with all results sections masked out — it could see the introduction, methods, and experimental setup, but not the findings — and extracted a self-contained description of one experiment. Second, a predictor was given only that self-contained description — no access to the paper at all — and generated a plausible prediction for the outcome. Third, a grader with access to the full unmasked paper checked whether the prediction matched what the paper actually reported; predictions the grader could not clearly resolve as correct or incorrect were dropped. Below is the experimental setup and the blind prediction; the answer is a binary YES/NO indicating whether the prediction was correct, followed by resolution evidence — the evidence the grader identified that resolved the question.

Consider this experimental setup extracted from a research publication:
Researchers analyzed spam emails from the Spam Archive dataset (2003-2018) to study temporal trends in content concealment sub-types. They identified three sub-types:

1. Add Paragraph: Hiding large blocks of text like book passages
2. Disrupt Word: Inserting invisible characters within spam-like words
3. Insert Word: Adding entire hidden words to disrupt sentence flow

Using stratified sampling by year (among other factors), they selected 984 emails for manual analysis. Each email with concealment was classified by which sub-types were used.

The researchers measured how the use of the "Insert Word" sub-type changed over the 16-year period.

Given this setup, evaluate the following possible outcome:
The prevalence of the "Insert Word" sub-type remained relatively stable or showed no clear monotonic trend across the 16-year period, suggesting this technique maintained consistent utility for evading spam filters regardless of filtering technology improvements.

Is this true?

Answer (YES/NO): NO